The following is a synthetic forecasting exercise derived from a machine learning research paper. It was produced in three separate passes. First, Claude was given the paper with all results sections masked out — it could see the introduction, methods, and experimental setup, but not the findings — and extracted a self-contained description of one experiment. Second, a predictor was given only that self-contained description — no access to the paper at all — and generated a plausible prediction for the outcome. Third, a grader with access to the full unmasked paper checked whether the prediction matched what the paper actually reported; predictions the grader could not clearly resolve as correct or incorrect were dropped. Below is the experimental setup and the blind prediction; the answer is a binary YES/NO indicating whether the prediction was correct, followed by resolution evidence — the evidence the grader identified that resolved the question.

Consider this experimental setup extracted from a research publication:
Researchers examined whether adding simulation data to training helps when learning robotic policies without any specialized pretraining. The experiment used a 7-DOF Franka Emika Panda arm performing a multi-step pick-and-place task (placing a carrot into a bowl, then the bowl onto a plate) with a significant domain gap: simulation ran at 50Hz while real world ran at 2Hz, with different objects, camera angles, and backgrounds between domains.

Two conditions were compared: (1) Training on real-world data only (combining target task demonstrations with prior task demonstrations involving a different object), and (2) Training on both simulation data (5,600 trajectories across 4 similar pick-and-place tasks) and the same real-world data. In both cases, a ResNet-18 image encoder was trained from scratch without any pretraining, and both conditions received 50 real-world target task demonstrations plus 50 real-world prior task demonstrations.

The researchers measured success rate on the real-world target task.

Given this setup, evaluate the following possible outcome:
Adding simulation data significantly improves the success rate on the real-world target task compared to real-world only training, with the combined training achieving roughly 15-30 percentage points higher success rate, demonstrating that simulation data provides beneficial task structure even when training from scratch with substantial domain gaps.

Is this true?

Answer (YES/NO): NO